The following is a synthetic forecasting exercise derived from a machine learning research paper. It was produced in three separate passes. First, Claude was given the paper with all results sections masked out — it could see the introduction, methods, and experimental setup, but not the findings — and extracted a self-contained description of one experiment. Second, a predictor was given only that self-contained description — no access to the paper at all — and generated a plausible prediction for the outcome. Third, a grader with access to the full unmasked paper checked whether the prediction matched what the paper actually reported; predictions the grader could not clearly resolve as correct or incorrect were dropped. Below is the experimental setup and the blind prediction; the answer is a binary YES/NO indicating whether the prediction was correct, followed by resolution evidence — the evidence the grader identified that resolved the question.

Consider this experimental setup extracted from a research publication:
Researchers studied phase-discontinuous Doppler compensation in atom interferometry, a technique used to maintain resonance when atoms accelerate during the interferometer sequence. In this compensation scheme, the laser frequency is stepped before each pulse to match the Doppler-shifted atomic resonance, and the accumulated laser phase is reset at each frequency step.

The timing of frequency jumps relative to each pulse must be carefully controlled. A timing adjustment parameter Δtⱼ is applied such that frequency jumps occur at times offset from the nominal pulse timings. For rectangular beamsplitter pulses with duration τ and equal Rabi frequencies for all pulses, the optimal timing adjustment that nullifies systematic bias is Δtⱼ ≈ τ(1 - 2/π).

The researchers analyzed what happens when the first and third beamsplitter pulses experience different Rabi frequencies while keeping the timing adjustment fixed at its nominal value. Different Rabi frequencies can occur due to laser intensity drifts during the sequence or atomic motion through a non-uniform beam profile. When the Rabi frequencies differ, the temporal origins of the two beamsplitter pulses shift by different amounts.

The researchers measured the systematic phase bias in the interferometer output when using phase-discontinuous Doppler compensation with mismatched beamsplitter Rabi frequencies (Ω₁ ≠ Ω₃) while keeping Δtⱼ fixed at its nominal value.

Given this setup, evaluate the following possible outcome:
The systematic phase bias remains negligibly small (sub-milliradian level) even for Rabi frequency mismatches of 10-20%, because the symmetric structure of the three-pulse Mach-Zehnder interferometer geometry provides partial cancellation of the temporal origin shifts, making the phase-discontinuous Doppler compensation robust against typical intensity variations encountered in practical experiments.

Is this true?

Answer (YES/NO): NO